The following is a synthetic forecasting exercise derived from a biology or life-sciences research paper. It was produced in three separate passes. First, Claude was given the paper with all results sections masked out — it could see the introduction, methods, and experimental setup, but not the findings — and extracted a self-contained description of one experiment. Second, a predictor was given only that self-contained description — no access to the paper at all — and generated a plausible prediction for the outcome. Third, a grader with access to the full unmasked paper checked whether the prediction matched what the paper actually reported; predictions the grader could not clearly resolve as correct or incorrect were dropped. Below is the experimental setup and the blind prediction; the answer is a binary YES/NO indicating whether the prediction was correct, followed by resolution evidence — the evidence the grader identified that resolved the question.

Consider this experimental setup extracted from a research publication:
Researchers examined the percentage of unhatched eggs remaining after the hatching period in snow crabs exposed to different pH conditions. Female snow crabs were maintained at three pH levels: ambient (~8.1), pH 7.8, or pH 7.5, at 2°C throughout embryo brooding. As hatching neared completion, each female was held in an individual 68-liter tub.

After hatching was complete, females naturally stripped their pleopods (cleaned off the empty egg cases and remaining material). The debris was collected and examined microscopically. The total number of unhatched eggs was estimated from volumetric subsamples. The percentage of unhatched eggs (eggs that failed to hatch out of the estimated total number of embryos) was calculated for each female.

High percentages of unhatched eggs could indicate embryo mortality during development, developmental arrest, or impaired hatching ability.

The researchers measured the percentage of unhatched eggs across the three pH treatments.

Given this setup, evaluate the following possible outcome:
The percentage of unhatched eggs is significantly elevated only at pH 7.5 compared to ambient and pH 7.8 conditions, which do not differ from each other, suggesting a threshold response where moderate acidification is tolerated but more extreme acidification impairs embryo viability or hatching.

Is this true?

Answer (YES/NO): NO